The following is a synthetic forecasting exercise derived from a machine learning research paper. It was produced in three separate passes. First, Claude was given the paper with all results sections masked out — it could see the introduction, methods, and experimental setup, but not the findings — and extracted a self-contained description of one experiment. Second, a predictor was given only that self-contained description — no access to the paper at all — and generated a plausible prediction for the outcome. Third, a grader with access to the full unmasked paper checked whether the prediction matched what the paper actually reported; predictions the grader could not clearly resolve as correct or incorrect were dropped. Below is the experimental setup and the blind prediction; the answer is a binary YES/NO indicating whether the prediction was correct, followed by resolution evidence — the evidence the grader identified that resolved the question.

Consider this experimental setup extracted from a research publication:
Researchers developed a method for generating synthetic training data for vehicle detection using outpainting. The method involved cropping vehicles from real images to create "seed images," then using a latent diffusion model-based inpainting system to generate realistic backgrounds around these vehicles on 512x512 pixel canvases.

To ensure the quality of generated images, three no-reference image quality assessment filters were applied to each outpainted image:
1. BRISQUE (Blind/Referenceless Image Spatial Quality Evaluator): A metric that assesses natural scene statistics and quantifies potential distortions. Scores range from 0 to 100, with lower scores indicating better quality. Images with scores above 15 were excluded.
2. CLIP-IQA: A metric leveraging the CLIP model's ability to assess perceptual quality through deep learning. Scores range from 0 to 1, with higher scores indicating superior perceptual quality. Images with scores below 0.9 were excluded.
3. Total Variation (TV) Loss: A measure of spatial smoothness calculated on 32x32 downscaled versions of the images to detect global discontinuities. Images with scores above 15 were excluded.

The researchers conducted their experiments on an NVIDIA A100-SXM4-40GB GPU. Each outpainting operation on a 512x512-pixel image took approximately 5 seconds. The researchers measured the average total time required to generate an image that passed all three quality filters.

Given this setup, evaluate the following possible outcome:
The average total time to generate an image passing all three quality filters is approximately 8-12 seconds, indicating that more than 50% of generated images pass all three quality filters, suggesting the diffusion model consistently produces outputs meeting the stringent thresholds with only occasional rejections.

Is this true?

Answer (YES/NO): NO